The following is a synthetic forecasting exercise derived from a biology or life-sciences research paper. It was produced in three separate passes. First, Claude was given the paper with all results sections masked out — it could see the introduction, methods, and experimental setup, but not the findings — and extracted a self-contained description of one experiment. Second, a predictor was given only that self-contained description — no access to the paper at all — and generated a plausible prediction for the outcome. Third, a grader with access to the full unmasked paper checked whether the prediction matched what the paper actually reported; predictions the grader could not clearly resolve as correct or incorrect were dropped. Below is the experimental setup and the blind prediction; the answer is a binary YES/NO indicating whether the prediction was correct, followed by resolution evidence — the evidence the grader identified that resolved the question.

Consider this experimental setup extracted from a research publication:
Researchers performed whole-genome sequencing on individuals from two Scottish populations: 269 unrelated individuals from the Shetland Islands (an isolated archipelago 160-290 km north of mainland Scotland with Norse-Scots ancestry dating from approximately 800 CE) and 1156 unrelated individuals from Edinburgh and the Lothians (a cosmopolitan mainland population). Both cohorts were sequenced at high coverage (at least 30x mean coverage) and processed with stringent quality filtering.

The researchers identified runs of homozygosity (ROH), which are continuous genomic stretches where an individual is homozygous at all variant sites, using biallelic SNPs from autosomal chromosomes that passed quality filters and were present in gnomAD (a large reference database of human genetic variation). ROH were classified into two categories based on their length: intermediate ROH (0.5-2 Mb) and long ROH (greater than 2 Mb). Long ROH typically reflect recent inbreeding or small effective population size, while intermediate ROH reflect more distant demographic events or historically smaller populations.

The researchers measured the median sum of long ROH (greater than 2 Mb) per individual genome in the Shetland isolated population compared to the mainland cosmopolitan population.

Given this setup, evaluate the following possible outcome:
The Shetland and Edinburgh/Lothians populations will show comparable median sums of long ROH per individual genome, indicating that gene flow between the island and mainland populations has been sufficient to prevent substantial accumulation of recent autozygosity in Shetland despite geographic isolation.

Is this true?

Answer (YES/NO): NO